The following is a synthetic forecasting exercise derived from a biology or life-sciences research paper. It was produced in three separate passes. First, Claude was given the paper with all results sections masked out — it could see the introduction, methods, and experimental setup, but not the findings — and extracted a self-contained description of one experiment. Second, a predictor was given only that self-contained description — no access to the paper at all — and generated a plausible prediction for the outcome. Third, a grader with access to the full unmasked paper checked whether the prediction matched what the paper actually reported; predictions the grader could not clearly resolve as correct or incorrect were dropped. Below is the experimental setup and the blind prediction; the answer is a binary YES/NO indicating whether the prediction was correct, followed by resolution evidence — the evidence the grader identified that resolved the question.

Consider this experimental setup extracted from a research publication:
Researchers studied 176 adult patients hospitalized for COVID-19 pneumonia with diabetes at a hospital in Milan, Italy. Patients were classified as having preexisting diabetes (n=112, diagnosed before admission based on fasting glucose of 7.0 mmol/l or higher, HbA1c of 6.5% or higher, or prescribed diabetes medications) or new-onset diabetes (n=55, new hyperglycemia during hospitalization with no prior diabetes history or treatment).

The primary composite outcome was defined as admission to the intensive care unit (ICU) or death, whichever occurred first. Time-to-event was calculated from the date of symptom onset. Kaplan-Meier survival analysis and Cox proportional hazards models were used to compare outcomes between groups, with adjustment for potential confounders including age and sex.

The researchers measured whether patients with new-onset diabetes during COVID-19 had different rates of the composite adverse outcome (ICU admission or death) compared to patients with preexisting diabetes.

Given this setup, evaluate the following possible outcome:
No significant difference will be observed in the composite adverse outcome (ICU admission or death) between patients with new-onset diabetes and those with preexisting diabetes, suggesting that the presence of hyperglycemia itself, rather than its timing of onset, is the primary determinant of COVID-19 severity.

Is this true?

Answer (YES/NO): NO